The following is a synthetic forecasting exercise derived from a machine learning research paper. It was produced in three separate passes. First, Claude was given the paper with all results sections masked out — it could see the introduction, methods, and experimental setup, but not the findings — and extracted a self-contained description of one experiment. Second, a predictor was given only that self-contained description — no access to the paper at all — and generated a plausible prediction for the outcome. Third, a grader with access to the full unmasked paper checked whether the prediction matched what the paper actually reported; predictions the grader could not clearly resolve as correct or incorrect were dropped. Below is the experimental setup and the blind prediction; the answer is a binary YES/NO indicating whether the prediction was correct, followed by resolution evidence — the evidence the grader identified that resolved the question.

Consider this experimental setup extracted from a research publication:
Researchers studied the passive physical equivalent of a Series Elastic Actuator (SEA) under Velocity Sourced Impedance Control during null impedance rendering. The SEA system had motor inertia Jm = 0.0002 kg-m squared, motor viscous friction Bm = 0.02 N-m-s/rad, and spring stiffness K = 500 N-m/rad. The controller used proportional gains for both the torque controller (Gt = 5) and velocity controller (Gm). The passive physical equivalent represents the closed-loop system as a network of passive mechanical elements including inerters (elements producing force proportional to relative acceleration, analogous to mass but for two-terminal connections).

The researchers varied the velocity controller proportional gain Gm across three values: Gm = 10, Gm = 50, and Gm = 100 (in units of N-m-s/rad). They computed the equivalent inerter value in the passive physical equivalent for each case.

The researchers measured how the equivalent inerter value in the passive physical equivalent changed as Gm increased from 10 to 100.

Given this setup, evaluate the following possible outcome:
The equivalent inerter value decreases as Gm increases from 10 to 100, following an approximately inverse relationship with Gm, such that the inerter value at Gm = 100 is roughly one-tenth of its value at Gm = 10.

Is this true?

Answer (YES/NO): YES